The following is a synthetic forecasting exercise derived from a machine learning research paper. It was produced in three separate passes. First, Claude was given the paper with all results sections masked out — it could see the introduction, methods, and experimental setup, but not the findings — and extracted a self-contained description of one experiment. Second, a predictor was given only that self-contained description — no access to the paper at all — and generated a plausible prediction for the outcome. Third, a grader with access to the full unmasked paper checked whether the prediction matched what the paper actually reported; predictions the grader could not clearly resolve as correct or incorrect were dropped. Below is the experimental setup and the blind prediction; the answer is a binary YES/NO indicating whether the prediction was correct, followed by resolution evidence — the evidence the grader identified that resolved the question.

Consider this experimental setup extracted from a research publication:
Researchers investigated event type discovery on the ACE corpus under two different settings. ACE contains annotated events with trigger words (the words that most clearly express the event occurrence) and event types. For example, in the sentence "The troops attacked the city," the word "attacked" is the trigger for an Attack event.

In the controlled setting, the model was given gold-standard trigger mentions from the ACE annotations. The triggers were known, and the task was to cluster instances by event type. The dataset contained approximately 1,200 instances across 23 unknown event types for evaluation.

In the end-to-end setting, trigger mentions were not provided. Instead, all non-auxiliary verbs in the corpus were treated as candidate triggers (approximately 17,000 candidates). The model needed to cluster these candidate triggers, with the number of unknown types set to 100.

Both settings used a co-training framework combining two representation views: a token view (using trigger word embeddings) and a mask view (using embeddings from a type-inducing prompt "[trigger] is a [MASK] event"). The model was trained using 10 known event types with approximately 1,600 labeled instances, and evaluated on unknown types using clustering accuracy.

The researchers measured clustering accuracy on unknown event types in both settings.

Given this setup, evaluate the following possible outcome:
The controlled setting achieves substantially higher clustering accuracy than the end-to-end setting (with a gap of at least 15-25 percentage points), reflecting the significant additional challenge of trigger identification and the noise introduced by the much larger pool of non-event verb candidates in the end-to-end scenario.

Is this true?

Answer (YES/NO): YES